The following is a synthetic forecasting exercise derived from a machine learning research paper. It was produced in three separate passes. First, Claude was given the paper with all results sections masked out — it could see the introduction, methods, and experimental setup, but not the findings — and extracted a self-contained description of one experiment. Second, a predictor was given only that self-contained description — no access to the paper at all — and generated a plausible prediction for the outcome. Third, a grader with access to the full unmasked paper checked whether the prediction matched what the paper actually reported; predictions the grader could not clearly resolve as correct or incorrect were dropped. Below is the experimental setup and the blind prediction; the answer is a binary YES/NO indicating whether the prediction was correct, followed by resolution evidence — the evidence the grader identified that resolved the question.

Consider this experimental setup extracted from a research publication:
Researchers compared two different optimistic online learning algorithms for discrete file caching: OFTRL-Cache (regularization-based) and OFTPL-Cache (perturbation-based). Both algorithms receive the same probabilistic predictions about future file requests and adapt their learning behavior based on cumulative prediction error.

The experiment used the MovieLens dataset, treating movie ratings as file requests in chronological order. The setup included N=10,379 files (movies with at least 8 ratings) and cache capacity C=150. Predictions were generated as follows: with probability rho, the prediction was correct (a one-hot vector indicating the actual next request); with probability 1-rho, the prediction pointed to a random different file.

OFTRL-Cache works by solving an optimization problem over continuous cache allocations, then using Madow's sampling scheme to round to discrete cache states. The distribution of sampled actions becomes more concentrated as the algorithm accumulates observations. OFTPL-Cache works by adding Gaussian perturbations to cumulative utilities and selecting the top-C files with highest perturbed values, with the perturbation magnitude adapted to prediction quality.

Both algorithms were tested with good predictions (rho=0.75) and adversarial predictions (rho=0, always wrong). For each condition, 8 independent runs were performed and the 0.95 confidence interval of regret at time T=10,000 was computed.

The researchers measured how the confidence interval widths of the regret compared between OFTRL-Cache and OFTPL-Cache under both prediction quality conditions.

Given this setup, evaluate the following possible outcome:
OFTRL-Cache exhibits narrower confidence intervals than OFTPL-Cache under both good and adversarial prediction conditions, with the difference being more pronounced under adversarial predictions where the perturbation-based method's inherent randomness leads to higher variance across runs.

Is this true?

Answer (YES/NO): NO